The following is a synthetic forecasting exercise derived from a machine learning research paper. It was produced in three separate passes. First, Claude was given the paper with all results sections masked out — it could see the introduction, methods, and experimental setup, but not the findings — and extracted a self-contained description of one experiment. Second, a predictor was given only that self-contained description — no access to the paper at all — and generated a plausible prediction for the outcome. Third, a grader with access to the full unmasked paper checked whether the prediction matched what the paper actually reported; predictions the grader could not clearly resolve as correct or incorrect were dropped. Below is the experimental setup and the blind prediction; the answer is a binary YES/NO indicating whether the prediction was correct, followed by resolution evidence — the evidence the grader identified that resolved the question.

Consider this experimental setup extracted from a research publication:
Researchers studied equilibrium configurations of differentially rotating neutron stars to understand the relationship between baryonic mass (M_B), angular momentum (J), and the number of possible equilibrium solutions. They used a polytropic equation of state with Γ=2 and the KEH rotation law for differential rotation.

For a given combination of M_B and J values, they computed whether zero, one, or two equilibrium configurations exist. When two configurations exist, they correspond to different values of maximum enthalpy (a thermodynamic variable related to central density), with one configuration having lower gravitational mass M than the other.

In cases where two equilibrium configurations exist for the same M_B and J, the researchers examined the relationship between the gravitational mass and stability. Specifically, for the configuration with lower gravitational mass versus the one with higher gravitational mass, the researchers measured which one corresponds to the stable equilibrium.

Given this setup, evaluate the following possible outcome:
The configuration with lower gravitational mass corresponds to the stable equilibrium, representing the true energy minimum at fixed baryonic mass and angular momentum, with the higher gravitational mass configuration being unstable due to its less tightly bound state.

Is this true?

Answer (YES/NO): YES